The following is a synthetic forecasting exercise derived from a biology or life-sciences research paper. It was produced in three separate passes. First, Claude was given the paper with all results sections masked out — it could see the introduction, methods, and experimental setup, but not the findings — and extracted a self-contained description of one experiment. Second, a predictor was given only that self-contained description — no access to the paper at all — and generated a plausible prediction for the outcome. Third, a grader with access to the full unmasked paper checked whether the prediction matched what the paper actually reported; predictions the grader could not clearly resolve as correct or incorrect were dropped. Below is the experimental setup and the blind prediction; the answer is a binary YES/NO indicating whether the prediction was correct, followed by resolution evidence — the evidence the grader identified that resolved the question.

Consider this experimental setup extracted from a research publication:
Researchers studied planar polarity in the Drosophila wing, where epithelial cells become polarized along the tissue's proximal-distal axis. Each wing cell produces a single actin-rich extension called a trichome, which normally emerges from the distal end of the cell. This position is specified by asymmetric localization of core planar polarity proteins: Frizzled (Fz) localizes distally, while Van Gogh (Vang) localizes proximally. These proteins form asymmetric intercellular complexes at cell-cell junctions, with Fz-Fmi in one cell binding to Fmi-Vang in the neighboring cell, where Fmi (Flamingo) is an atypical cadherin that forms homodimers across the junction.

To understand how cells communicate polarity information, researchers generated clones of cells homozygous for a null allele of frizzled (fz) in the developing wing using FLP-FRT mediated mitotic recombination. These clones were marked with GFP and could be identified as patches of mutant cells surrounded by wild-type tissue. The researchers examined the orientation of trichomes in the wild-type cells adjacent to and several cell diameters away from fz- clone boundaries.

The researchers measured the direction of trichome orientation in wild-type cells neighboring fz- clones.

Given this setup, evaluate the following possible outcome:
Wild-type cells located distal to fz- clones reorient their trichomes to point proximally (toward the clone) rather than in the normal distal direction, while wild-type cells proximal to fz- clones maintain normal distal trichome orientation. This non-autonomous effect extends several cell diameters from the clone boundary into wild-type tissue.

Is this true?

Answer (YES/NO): YES